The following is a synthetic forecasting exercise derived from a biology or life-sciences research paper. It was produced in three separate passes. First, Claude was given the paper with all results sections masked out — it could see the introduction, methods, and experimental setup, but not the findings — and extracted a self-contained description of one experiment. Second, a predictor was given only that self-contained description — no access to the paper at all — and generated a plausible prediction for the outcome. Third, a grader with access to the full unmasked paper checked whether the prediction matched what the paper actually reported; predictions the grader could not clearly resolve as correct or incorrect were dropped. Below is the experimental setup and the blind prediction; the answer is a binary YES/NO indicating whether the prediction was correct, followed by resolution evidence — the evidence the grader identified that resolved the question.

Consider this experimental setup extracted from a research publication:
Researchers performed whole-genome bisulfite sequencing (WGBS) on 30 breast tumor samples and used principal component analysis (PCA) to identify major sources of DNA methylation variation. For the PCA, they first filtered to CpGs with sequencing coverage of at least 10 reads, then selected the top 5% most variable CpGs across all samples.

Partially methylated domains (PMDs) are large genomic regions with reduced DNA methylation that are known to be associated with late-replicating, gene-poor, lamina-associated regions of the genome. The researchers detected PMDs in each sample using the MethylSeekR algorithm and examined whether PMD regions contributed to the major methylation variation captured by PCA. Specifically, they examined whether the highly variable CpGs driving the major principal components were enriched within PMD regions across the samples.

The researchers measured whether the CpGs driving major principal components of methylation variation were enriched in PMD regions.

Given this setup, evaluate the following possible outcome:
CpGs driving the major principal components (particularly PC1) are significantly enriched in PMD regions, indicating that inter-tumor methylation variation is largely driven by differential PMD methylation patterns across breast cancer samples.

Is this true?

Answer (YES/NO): YES